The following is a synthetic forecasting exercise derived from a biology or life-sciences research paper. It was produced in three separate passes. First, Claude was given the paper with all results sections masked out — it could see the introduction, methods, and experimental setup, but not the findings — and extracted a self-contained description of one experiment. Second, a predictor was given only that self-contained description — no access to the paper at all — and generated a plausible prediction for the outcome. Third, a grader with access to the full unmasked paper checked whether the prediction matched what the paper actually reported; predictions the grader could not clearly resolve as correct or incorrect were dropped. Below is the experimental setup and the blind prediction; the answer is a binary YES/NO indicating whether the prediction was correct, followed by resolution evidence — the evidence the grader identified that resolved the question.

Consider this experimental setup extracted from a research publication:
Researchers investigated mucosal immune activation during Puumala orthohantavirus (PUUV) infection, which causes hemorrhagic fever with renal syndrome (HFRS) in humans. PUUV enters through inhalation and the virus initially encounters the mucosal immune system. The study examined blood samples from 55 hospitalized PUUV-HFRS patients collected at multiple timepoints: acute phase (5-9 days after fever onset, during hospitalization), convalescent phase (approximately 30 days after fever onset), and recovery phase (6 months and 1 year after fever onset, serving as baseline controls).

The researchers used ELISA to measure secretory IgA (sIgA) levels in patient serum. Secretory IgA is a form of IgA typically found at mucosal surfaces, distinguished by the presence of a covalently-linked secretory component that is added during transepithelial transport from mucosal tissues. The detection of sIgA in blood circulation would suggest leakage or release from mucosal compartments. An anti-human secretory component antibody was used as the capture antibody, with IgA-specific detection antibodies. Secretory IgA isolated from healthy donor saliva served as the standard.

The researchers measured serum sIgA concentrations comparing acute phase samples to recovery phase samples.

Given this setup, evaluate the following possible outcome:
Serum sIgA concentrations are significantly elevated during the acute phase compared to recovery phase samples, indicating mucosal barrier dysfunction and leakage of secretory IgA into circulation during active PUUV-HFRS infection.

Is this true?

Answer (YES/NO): YES